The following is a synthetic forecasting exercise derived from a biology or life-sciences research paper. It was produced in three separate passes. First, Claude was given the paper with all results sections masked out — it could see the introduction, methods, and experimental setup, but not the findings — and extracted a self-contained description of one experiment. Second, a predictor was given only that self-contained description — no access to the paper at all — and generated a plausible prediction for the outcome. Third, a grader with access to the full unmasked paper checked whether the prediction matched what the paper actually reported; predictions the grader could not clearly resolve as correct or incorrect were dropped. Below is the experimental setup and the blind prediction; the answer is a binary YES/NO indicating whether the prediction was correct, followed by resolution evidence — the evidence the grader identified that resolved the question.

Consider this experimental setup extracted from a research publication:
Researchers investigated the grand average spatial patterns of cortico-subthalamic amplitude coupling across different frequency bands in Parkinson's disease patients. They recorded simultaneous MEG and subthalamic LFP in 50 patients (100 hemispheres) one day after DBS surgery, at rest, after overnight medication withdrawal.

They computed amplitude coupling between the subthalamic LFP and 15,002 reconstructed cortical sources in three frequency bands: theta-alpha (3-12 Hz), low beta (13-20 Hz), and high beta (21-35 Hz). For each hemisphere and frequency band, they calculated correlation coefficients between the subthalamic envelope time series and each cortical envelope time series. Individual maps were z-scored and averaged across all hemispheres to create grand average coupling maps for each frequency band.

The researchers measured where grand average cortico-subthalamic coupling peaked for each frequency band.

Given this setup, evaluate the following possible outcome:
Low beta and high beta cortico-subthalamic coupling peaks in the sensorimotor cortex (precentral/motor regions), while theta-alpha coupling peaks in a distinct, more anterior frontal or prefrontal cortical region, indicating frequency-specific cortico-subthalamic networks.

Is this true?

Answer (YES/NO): YES